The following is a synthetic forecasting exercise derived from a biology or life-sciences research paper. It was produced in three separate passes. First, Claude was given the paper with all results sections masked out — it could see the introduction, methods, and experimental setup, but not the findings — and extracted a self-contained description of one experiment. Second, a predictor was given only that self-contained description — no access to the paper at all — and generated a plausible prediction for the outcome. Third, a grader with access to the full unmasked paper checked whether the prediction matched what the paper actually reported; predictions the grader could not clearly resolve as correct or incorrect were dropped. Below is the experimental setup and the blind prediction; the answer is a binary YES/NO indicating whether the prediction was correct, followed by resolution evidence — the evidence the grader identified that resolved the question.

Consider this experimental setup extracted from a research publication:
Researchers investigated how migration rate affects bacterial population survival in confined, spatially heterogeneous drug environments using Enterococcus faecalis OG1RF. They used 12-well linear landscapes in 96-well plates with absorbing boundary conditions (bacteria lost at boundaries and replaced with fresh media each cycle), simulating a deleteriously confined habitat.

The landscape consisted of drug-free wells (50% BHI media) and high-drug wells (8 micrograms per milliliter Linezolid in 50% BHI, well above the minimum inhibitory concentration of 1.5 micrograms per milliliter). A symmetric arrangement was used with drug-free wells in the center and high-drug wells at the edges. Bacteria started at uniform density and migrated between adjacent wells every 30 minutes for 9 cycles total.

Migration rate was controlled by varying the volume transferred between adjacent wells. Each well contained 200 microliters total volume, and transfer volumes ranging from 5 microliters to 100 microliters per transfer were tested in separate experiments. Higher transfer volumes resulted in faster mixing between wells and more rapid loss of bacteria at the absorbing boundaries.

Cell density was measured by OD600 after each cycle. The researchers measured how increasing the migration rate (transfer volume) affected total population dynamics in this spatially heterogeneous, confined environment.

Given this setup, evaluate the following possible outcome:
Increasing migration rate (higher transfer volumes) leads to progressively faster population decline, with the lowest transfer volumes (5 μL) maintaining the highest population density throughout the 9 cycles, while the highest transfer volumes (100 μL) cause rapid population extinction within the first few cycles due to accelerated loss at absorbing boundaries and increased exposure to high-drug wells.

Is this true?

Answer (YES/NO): NO